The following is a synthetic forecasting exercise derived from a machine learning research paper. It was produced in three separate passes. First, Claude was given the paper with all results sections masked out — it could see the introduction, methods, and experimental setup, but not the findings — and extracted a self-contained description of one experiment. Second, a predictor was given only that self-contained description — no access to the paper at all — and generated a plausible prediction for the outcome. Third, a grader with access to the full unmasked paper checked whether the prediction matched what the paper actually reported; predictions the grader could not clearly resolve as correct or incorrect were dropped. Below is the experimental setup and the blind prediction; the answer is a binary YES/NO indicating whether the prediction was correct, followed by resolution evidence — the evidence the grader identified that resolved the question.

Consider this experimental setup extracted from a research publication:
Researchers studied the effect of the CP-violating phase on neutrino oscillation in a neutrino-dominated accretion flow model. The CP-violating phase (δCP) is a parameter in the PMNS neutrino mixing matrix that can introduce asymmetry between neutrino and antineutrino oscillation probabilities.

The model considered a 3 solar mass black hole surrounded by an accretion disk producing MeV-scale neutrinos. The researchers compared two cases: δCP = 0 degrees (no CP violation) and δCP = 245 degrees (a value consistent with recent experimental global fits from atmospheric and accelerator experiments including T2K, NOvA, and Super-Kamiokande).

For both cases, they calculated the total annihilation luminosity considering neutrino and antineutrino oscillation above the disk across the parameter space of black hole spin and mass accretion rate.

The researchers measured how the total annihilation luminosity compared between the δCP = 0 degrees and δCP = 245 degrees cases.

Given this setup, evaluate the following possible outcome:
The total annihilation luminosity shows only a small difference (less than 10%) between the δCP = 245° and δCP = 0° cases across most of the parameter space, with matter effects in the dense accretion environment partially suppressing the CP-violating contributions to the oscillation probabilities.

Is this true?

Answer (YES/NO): NO